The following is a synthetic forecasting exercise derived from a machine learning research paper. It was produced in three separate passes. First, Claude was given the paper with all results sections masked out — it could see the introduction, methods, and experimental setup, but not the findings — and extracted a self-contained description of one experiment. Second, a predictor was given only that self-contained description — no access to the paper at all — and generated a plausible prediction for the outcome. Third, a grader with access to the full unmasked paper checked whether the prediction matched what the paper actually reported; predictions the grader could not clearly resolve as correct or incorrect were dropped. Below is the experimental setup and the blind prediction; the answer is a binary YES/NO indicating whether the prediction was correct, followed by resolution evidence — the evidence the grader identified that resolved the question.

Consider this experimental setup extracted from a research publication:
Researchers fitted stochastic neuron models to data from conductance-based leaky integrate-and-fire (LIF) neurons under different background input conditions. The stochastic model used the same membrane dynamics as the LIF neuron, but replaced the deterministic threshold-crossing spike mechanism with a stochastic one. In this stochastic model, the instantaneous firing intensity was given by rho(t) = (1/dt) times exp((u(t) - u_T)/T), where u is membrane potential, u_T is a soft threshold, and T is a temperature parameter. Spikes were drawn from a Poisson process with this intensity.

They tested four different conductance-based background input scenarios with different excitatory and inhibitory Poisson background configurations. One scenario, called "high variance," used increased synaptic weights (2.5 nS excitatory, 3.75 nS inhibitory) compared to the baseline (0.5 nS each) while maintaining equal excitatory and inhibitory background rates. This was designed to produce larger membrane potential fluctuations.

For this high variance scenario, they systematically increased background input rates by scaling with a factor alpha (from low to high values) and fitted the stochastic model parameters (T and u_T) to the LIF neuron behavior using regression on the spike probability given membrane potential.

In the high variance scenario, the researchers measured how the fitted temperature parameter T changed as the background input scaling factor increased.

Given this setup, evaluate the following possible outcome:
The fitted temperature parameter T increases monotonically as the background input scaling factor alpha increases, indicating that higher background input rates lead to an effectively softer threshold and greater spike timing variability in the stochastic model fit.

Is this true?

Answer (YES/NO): YES